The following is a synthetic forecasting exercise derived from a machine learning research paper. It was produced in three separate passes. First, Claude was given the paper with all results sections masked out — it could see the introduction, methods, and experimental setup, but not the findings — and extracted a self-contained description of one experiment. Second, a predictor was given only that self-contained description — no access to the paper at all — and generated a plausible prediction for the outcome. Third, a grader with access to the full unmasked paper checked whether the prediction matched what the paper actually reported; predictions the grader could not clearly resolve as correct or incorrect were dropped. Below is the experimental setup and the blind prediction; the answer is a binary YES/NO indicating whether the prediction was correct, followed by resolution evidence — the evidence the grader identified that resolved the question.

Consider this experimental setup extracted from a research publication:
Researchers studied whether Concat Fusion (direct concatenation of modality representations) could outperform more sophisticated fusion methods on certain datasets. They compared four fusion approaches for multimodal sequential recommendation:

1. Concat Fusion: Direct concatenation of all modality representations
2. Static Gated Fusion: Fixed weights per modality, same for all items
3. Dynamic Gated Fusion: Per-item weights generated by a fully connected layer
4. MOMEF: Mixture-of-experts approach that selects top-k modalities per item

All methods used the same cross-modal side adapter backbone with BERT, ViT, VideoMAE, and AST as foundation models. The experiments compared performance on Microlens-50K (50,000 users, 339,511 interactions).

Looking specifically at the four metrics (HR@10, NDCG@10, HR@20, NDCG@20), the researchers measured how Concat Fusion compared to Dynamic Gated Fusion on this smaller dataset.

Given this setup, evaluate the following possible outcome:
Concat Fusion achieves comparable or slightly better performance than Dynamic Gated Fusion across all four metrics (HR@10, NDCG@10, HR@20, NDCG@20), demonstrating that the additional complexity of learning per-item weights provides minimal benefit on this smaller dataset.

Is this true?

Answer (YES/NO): NO